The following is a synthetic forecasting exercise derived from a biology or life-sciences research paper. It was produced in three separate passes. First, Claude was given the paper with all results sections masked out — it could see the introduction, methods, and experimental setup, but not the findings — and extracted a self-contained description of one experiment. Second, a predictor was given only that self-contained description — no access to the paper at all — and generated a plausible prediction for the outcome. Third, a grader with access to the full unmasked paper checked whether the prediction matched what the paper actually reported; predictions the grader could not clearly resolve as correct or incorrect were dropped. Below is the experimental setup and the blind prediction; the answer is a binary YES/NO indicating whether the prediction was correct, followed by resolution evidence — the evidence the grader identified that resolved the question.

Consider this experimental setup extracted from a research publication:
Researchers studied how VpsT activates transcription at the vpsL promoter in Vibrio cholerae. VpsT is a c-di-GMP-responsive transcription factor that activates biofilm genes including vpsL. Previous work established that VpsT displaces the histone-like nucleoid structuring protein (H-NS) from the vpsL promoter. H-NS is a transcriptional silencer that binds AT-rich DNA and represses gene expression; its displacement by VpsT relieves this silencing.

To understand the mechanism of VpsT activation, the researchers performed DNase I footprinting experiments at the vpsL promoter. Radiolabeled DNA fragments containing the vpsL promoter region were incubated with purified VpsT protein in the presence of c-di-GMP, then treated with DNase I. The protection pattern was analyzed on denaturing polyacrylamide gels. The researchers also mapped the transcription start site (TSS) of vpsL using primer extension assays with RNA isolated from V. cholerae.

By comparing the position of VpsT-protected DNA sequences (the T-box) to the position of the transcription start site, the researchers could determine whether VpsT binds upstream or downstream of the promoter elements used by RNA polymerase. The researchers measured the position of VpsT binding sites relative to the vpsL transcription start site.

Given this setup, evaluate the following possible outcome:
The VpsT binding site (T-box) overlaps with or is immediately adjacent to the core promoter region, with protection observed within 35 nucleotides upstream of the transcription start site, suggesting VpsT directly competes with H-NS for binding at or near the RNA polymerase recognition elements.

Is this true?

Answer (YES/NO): NO